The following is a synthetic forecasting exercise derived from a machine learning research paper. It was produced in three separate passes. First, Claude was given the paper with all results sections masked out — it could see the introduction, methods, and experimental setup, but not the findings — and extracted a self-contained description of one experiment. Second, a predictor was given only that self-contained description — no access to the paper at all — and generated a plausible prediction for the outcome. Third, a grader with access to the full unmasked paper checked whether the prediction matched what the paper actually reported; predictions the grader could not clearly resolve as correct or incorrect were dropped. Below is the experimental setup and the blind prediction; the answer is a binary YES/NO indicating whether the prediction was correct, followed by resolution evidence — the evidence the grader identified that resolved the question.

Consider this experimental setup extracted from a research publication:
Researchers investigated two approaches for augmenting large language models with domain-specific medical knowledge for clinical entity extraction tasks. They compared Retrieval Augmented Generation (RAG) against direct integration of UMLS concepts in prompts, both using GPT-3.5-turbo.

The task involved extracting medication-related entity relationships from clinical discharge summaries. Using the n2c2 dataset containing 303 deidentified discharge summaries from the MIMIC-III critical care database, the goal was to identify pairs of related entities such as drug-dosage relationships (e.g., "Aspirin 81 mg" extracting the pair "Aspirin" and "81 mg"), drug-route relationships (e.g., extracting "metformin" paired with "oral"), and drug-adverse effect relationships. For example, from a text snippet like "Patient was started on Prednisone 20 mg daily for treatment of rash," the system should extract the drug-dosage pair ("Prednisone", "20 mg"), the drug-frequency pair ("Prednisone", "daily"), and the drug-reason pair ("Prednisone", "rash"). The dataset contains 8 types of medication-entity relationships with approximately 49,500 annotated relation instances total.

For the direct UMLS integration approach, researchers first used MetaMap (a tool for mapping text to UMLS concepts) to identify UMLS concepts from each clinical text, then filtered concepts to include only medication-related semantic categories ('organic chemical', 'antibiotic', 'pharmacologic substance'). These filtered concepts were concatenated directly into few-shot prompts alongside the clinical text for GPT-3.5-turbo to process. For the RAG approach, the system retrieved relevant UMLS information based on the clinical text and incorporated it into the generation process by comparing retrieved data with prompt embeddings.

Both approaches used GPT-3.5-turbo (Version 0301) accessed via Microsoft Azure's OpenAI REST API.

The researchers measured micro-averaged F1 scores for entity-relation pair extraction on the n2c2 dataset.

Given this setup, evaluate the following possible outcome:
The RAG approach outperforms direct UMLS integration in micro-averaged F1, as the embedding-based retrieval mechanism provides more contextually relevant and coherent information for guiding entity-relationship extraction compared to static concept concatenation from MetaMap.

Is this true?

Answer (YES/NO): NO